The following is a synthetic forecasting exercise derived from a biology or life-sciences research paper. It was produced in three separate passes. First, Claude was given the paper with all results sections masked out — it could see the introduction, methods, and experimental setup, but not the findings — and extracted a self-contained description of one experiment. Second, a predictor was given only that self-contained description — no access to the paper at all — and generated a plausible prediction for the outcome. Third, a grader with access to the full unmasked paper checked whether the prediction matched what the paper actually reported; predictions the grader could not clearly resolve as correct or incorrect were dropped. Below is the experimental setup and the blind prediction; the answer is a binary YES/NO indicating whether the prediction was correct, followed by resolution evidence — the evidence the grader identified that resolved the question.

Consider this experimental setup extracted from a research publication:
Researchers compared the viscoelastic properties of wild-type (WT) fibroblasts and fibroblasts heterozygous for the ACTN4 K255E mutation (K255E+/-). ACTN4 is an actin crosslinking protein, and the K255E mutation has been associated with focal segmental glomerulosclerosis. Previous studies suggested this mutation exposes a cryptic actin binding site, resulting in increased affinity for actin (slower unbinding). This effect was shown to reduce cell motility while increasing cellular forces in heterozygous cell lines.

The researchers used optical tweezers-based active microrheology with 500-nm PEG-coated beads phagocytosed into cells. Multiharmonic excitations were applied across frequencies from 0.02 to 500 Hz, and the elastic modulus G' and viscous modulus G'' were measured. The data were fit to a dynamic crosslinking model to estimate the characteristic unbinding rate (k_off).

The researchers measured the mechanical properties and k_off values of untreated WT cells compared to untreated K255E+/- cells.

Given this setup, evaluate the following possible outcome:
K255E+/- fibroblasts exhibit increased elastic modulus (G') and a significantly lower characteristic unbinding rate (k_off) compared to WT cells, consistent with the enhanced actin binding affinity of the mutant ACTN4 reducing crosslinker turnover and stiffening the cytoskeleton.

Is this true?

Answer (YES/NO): NO